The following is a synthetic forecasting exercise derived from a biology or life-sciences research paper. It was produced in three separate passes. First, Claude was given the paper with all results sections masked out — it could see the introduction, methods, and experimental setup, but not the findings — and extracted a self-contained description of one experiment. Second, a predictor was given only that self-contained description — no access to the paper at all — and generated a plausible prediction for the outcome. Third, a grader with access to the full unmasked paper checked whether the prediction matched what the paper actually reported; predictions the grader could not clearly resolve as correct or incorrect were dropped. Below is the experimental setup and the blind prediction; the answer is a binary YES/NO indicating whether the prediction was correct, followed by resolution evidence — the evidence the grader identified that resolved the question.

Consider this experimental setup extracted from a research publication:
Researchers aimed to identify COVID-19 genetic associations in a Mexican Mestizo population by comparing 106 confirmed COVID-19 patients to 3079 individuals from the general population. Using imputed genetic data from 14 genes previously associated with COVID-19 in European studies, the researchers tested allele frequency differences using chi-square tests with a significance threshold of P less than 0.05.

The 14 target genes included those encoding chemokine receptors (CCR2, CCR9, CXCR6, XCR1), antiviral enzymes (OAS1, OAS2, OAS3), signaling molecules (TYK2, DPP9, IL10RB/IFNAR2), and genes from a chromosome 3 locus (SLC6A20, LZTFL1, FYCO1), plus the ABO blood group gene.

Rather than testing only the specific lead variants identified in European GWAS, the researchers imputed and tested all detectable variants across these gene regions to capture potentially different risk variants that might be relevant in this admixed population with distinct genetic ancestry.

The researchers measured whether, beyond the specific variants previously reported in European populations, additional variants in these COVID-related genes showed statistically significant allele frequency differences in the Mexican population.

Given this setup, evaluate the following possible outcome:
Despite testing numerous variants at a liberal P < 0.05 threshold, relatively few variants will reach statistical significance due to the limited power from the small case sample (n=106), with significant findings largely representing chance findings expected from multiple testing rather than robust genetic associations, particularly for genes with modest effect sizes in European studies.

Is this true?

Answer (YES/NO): NO